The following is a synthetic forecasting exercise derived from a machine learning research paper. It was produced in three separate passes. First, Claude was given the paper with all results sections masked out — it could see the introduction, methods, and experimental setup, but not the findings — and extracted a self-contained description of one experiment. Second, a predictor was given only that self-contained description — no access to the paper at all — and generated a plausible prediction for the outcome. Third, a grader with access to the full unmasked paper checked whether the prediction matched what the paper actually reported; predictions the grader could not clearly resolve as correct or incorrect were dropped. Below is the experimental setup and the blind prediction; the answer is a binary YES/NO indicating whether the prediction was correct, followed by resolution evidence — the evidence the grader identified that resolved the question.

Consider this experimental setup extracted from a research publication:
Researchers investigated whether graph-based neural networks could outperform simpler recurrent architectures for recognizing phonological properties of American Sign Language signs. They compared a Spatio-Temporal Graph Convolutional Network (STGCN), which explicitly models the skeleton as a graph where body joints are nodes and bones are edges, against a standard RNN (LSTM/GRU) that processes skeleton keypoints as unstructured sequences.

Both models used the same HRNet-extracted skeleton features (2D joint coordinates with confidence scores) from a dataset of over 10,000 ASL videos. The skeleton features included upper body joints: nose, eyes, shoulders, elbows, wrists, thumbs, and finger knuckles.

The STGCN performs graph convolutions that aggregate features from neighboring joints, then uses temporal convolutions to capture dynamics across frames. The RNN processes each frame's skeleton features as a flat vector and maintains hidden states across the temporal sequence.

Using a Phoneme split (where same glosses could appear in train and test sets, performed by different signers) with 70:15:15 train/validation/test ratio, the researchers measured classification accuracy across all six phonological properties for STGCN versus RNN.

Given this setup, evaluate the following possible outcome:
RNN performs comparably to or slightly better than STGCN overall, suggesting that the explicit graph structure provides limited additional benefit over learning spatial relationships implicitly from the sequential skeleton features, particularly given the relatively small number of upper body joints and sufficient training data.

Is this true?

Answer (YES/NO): NO